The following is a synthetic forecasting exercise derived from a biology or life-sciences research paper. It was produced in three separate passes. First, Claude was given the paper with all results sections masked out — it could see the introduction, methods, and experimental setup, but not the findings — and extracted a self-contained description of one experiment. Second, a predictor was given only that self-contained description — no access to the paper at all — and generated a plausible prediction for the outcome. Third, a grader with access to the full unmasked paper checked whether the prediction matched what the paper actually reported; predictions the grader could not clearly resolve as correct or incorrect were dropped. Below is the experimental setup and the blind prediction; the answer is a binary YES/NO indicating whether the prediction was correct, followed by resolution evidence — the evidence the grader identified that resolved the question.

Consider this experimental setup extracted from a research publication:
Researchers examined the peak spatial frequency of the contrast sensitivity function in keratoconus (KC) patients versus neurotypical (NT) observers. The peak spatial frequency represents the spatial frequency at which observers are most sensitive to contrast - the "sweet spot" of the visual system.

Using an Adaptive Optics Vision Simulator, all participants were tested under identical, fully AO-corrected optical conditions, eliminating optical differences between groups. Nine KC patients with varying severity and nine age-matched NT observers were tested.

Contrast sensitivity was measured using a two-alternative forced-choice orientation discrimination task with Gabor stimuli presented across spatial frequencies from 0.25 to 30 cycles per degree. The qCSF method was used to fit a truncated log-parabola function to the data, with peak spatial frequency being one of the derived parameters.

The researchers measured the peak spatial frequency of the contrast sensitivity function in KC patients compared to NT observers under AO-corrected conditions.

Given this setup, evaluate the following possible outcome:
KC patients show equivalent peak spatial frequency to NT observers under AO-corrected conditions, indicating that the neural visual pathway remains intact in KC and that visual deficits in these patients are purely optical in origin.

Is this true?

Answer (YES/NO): NO